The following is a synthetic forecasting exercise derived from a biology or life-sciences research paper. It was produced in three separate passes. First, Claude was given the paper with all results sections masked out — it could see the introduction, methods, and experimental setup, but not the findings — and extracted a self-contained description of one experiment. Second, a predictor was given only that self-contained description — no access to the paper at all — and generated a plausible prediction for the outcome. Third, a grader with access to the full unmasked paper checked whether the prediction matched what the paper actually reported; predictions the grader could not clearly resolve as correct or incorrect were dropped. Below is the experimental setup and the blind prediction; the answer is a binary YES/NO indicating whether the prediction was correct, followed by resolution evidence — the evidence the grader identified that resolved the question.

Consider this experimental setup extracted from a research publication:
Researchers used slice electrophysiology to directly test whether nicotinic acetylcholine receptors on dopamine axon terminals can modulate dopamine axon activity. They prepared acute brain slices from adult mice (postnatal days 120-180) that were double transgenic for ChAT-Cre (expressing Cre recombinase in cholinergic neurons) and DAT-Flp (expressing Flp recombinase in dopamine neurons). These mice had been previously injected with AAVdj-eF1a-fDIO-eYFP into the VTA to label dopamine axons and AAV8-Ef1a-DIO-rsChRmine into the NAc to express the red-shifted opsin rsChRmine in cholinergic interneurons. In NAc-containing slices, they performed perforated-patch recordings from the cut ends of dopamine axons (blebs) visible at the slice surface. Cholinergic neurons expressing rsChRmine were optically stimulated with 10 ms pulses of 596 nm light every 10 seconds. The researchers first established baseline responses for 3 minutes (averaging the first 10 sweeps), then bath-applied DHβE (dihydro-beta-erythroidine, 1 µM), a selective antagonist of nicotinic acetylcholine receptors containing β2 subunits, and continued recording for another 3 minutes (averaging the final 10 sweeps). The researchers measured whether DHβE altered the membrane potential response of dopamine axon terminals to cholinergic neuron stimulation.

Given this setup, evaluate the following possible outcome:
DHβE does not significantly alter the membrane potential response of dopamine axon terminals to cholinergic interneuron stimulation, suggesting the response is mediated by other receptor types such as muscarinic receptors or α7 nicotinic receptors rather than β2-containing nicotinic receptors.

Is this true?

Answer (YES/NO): NO